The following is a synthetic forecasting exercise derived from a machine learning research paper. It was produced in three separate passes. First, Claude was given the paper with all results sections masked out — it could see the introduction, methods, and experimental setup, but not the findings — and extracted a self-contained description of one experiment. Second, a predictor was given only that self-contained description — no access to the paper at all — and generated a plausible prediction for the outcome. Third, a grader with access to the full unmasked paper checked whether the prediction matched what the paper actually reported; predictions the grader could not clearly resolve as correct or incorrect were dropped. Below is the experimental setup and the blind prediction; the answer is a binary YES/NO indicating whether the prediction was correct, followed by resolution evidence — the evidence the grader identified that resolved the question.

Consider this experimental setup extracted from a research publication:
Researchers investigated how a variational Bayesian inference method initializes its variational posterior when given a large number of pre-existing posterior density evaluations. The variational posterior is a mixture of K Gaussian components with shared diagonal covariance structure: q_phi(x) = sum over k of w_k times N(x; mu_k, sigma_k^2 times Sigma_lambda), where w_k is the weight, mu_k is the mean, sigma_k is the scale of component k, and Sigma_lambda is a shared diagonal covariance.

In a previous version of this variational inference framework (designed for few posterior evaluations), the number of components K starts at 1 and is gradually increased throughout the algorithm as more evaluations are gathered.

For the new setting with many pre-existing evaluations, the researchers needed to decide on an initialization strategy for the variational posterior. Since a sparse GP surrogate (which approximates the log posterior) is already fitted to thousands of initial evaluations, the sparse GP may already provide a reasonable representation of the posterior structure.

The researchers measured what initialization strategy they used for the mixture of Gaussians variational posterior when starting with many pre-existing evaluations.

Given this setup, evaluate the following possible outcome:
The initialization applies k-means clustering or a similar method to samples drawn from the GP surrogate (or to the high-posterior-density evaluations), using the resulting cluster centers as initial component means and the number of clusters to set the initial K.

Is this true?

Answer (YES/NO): NO